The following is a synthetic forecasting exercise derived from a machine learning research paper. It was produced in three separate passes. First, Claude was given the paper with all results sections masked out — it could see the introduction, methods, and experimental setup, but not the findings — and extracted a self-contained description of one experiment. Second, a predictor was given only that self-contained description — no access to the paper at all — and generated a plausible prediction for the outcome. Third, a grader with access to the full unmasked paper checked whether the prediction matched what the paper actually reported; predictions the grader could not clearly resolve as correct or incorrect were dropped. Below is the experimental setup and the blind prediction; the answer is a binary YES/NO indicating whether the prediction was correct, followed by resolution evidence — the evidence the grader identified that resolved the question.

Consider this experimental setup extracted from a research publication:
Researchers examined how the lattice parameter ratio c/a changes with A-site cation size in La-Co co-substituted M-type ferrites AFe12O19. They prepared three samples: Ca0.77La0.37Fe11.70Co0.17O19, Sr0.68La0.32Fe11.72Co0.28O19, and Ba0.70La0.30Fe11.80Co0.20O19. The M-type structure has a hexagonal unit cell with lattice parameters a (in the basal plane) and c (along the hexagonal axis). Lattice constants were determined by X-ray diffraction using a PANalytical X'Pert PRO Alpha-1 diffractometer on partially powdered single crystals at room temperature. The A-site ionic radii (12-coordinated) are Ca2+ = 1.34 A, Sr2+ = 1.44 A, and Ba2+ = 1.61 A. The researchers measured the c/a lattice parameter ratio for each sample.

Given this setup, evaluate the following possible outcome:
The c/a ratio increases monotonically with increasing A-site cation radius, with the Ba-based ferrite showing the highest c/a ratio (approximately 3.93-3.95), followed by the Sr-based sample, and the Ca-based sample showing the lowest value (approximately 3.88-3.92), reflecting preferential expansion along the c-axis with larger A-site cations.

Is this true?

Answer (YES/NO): YES